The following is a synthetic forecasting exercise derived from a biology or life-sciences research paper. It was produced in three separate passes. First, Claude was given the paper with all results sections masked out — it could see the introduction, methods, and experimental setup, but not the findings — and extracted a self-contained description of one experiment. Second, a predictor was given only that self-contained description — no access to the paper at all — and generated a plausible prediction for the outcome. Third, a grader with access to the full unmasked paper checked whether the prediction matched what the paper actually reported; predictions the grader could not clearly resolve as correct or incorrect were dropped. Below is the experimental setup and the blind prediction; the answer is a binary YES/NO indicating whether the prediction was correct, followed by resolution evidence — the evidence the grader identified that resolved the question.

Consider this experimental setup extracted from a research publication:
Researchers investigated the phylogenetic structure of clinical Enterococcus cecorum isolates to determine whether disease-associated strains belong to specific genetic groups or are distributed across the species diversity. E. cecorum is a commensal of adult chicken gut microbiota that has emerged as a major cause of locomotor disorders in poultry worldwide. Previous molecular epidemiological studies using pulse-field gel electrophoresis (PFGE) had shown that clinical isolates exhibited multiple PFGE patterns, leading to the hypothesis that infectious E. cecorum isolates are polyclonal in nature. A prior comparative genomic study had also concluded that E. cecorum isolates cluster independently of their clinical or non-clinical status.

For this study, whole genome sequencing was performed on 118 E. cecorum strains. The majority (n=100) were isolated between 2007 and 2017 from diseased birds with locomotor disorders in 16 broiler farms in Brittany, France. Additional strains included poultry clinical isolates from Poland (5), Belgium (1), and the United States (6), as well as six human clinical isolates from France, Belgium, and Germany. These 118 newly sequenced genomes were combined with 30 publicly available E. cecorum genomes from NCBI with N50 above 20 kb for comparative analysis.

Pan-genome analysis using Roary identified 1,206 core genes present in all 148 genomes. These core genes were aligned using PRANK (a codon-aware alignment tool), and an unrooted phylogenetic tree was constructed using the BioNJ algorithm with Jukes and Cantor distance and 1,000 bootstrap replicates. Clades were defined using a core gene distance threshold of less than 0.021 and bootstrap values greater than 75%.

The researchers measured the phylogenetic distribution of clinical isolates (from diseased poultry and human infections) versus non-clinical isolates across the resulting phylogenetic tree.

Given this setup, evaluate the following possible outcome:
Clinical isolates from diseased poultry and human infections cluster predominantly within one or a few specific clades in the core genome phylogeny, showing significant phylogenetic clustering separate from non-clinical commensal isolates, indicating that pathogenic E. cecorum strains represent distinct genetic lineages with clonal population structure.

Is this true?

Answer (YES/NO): YES